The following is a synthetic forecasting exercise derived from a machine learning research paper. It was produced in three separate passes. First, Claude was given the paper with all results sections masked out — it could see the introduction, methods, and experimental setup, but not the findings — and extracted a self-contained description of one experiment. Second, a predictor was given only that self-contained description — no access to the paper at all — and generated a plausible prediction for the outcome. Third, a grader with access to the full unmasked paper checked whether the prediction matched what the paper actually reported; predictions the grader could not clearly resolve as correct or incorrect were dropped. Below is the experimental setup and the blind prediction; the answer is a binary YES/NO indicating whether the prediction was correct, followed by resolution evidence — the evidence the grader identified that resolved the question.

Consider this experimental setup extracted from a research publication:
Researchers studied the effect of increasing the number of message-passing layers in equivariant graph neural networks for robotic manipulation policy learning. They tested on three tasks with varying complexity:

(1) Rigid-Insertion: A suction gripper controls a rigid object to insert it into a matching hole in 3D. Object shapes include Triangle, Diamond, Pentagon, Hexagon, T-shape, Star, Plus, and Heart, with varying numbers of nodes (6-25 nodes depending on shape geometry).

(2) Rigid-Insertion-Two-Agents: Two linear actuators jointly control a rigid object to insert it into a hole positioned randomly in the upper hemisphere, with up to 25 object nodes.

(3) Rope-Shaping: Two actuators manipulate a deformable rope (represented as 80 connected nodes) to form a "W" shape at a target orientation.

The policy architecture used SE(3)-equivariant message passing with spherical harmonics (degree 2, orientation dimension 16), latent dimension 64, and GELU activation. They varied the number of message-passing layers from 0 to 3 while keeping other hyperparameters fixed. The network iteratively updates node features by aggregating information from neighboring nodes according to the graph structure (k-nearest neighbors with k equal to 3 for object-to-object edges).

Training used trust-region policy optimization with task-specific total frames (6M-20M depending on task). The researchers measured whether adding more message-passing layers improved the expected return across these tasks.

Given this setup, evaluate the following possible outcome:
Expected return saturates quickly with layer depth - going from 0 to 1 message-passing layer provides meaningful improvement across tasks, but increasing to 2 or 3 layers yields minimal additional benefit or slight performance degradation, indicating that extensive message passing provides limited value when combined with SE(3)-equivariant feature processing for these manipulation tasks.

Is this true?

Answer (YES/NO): NO